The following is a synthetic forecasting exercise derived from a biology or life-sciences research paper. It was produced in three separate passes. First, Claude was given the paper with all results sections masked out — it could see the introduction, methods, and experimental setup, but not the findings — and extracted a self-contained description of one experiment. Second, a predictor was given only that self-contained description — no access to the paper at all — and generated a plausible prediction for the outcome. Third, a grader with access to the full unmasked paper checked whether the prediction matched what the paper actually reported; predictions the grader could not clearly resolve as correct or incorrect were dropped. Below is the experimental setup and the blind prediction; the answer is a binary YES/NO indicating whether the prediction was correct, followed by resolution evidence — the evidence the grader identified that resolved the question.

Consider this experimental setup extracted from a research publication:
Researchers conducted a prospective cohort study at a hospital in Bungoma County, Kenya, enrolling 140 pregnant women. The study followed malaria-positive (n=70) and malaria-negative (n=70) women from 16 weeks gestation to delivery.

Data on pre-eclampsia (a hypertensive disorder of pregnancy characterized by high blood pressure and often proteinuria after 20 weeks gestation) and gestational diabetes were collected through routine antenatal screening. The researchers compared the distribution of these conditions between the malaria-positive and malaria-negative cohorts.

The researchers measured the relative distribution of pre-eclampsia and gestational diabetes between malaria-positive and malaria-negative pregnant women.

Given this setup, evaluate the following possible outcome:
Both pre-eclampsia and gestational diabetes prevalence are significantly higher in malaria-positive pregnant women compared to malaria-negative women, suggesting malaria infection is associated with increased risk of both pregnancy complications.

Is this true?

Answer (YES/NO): NO